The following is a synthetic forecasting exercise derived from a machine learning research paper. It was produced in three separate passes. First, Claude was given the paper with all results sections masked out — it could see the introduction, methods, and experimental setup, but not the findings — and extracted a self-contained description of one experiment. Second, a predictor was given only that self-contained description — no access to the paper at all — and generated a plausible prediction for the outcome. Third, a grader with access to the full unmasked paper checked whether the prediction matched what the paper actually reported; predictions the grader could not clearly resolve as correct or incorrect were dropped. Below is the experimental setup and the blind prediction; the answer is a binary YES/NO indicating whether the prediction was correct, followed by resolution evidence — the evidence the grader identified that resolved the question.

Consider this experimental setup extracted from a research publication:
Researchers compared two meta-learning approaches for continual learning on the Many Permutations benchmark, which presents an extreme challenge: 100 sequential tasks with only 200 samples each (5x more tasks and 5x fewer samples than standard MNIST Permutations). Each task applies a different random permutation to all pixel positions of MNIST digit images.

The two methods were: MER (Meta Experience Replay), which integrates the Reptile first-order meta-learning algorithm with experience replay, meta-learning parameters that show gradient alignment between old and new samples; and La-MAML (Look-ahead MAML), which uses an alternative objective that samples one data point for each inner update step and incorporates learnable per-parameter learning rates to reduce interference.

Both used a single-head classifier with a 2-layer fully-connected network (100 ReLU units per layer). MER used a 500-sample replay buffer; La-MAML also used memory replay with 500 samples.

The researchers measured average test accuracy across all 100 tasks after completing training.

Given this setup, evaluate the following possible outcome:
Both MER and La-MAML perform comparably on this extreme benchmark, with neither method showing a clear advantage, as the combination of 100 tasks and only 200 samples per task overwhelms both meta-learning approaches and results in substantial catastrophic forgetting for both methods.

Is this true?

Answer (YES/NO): YES